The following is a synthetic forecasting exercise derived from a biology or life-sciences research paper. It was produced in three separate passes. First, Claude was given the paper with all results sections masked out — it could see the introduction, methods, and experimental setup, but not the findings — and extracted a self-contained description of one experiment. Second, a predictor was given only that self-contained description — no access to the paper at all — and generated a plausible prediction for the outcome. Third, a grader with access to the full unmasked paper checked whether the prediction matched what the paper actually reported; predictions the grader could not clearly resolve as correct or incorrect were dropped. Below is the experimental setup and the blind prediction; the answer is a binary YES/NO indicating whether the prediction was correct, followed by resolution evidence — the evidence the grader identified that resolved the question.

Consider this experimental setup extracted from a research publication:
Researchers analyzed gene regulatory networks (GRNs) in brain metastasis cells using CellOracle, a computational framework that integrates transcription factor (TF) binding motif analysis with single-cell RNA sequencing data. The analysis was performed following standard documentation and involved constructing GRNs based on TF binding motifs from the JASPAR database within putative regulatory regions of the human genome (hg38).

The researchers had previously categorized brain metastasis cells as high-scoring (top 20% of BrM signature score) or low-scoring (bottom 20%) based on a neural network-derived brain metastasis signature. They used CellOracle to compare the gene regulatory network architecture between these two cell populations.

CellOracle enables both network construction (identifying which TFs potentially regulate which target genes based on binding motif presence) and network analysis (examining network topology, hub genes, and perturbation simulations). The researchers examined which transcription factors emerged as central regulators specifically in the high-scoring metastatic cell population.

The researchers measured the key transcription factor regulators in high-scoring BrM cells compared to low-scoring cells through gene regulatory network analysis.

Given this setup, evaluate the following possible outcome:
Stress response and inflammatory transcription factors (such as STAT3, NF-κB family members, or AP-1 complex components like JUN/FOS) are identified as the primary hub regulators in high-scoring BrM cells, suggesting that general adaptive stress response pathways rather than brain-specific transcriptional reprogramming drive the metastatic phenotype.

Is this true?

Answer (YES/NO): NO